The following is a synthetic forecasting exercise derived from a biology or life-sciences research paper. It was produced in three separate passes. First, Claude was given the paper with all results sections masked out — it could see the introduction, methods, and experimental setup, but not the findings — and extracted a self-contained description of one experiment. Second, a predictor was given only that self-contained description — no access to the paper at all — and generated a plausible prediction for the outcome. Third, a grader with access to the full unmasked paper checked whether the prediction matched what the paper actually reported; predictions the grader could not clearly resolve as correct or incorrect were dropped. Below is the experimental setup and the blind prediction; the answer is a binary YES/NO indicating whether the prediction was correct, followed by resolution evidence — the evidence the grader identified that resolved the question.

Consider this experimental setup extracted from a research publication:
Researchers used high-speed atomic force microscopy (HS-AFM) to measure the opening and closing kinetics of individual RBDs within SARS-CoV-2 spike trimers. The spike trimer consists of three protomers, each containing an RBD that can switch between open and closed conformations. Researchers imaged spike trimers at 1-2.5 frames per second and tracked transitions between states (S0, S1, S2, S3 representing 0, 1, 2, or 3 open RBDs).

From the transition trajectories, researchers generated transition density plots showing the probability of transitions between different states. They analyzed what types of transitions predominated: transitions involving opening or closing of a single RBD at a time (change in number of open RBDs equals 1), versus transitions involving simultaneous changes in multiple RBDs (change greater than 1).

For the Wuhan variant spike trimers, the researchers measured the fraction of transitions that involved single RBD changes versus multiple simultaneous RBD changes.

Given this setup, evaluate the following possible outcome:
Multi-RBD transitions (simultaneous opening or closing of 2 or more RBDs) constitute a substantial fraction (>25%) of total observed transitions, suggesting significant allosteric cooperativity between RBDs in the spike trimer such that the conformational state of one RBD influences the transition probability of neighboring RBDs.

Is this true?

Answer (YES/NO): NO